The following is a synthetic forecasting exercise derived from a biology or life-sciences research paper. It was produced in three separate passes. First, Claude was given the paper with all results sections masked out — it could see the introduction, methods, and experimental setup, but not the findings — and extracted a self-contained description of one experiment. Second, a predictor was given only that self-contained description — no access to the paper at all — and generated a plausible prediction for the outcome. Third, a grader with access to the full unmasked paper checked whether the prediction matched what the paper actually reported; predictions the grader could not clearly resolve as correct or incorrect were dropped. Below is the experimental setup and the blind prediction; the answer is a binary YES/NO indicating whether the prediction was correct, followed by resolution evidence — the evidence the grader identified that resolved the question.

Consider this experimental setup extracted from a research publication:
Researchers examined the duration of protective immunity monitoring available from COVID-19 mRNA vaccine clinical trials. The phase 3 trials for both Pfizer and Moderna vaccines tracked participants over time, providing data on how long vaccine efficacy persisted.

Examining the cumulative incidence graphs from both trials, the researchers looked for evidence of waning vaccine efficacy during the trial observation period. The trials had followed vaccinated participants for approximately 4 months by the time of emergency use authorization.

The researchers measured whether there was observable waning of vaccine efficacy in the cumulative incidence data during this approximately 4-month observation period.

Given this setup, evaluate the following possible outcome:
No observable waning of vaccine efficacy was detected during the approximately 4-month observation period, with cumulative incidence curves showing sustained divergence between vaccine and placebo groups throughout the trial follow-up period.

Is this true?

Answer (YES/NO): YES